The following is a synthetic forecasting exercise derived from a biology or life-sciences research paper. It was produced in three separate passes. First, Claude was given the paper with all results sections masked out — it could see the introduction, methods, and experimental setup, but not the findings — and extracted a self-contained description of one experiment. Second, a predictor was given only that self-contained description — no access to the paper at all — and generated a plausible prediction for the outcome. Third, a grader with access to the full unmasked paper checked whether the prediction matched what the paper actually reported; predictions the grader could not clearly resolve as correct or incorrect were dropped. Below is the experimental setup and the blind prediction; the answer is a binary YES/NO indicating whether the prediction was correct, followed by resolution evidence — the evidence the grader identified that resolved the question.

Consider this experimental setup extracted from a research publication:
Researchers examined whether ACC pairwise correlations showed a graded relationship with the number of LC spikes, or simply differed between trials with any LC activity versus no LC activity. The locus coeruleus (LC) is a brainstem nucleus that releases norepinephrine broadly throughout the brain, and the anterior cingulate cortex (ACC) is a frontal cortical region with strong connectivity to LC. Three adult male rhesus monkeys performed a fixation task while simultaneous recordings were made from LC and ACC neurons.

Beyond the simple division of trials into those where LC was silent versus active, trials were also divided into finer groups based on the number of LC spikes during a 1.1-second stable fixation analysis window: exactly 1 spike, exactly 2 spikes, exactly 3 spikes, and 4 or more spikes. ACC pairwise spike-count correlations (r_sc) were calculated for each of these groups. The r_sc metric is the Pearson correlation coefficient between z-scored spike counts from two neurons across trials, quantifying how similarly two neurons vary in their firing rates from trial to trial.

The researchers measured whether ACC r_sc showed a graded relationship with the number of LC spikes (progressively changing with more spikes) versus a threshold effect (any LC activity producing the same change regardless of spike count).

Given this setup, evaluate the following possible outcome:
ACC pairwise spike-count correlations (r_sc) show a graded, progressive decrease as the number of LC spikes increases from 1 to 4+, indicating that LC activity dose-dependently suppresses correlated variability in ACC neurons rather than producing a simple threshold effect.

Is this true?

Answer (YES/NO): NO